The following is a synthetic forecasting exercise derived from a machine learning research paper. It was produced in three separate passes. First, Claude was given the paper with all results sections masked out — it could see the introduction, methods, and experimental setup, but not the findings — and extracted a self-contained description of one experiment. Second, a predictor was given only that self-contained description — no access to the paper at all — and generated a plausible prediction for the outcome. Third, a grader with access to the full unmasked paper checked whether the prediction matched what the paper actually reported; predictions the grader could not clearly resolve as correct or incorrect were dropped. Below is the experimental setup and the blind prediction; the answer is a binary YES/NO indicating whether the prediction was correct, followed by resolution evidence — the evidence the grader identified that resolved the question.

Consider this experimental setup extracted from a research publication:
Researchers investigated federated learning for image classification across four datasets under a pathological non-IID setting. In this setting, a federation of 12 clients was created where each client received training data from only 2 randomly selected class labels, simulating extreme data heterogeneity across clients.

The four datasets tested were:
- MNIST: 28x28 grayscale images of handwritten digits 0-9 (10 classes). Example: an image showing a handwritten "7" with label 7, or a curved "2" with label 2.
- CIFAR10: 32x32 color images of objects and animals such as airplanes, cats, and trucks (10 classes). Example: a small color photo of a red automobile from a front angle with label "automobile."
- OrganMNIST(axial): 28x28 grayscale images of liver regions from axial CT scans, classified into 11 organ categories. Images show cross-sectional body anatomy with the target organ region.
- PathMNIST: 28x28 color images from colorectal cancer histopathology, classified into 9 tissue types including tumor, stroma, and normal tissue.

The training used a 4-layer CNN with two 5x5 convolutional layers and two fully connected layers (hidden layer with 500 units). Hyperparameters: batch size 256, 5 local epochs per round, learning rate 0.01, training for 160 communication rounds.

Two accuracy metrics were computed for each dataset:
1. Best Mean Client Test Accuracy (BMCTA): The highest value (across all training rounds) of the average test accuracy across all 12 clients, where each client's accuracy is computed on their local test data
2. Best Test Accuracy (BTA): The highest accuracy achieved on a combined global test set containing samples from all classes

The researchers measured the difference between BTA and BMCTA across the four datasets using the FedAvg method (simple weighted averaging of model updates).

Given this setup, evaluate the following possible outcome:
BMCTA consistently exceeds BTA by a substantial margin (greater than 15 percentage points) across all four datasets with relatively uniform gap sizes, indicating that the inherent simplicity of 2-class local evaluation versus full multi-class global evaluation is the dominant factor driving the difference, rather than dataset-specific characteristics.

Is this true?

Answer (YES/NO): NO